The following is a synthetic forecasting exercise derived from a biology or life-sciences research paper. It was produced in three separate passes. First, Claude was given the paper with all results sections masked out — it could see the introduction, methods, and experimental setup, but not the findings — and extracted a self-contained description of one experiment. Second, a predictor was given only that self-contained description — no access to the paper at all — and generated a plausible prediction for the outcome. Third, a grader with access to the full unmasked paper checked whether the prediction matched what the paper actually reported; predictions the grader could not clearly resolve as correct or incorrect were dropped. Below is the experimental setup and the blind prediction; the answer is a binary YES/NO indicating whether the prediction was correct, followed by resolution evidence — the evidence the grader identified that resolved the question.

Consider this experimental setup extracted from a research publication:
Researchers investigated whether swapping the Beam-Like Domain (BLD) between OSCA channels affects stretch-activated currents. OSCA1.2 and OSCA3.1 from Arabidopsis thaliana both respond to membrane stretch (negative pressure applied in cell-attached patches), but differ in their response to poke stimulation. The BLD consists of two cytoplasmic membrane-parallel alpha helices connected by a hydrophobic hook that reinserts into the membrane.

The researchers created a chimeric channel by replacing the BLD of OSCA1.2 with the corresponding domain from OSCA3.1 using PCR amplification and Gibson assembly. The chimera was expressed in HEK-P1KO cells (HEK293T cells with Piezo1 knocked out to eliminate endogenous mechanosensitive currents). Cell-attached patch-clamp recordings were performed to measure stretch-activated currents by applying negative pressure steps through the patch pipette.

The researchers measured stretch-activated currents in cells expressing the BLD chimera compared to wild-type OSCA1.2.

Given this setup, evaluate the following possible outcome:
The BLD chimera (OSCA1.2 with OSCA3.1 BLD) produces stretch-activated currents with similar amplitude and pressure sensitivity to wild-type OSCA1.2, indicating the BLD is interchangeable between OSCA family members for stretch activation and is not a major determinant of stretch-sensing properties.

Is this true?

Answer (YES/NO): YES